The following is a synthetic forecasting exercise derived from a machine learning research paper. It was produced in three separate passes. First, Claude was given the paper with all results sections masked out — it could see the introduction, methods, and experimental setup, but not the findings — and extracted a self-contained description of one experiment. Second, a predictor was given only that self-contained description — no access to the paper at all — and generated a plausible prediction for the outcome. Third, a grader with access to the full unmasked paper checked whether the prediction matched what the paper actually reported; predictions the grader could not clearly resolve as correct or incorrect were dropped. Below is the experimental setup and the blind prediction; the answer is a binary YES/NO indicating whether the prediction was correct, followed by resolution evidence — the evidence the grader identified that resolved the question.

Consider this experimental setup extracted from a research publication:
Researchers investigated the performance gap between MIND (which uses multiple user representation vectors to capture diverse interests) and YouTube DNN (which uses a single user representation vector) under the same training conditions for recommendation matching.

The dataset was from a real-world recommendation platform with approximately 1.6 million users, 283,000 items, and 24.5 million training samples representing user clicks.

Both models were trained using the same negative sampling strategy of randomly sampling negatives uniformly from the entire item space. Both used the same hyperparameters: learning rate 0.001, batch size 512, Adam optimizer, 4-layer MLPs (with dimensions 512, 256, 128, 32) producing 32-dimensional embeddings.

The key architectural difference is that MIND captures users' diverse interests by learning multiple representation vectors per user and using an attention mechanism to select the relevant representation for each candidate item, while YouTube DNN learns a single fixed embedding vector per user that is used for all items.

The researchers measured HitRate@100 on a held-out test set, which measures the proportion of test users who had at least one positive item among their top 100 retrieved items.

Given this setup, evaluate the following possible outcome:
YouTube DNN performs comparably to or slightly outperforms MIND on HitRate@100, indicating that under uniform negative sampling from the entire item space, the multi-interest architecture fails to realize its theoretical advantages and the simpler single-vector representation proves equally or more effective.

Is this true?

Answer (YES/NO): NO